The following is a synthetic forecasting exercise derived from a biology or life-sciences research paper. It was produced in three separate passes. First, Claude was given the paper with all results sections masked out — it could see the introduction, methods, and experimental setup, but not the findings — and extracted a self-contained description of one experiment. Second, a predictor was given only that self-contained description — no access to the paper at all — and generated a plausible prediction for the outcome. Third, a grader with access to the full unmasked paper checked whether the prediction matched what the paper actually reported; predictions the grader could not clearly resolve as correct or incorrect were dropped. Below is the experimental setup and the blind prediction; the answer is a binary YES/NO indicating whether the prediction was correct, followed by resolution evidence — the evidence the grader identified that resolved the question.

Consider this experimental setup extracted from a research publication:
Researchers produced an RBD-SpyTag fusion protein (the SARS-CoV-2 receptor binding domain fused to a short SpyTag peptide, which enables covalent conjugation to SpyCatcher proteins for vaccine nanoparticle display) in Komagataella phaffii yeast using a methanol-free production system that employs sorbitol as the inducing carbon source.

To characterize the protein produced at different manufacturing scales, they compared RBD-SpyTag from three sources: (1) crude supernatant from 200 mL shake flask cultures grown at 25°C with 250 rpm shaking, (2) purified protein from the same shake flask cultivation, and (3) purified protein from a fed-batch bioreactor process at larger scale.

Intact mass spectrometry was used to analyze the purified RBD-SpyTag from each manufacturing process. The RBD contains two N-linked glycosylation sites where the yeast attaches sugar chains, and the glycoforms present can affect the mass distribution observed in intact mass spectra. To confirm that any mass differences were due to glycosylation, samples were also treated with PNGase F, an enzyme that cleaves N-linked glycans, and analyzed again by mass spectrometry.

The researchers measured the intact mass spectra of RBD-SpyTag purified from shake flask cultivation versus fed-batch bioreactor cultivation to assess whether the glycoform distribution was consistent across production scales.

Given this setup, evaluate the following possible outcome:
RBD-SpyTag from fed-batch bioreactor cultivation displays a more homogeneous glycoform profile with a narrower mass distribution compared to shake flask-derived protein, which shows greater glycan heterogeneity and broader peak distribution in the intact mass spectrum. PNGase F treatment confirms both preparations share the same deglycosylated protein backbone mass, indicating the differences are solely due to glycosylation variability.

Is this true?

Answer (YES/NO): NO